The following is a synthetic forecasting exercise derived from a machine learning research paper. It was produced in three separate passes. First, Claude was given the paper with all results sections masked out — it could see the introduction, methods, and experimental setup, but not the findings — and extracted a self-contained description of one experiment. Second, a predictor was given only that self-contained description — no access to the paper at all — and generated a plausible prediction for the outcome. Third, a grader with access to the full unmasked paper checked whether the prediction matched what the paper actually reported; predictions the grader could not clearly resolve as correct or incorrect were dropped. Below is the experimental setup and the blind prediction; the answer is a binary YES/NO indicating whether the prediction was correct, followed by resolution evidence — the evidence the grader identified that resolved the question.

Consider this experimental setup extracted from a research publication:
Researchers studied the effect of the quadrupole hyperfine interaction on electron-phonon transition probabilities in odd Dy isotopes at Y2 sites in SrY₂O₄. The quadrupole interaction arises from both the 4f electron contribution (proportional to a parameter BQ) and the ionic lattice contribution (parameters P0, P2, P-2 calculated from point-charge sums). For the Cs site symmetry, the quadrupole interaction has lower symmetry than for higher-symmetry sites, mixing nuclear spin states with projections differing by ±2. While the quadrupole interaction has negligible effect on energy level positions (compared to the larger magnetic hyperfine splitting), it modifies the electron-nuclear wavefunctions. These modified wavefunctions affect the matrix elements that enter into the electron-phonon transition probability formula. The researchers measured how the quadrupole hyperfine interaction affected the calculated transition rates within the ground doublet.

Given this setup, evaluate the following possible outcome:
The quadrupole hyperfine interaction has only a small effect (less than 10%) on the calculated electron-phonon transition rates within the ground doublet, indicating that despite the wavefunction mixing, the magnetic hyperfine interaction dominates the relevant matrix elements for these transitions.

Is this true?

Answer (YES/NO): NO